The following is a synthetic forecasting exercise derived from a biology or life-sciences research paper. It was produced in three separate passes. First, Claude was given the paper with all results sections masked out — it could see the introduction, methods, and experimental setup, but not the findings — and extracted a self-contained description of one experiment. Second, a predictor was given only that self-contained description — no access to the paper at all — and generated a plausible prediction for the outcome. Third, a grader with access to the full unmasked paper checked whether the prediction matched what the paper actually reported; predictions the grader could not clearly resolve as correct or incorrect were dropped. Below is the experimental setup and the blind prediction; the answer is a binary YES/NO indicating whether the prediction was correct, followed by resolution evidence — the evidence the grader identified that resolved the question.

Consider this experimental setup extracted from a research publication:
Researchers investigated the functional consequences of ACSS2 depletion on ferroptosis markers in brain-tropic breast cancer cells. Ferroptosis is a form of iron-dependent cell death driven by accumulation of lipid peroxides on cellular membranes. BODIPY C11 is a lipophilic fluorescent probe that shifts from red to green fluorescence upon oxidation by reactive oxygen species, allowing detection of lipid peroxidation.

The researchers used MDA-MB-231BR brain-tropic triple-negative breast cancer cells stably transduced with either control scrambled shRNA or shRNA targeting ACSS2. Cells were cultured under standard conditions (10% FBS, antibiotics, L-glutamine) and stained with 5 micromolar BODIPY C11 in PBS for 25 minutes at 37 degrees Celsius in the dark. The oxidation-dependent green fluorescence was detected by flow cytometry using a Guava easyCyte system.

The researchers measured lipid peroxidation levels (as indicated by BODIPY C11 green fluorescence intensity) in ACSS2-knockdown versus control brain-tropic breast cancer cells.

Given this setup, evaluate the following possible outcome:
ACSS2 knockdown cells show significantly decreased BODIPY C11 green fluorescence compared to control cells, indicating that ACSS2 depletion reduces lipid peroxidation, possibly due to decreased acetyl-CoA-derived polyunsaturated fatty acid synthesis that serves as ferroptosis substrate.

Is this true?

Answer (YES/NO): NO